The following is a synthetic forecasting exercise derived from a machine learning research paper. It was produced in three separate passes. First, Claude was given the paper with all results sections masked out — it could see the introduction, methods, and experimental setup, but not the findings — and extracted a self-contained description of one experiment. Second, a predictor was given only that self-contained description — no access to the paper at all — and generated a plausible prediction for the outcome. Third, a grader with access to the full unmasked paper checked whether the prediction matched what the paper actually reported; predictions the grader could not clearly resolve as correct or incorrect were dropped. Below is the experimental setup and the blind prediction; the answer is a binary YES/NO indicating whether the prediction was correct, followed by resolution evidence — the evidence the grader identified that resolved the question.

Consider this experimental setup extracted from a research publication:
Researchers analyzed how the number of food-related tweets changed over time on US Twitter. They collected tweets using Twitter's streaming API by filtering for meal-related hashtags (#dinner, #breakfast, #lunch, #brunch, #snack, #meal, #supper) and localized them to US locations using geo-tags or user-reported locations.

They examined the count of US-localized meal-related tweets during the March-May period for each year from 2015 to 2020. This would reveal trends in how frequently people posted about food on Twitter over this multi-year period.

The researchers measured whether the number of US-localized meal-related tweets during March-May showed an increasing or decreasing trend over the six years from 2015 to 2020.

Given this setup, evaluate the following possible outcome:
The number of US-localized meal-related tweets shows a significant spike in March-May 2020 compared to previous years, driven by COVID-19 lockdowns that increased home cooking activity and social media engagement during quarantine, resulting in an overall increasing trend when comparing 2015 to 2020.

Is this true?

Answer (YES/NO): NO